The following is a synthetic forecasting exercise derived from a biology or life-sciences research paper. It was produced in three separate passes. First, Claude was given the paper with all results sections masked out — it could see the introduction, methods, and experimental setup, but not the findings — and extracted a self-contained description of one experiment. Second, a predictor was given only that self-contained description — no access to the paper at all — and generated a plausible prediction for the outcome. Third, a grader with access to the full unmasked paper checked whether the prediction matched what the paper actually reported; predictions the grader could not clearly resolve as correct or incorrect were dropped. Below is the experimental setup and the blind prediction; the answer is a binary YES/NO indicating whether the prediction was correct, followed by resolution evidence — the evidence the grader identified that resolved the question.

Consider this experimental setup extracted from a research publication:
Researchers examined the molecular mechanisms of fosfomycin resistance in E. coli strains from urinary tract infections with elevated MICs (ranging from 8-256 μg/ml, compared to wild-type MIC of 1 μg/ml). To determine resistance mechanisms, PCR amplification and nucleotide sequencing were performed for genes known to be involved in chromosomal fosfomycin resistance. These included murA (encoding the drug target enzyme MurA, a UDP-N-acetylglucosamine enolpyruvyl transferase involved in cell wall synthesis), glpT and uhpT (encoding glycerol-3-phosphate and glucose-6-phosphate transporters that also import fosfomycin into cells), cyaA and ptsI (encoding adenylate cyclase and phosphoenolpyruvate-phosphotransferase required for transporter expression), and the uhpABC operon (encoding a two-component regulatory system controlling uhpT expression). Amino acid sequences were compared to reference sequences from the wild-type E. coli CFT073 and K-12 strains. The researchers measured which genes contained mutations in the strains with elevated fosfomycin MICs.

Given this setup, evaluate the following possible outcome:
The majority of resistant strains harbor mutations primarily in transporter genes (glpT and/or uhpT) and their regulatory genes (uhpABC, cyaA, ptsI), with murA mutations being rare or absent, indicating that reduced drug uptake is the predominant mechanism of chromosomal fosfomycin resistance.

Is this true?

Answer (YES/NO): YES